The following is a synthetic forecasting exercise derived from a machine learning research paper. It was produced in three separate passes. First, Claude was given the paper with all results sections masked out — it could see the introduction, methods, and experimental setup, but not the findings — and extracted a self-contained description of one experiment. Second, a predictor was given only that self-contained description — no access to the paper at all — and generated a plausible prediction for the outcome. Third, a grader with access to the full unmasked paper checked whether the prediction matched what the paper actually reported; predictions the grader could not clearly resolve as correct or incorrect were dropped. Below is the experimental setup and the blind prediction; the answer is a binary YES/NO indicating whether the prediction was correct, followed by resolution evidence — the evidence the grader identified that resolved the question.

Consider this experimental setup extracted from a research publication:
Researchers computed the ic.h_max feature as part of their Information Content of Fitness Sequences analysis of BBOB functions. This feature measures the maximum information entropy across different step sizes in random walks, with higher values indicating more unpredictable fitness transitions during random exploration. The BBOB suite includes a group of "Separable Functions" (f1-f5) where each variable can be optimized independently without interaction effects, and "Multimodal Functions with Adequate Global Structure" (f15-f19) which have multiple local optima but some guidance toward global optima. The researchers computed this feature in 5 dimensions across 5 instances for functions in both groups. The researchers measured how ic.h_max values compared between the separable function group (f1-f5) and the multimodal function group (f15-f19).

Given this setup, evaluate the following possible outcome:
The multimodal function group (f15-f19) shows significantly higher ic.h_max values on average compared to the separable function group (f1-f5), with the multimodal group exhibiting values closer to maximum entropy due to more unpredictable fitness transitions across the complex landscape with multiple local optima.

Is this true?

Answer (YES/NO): NO